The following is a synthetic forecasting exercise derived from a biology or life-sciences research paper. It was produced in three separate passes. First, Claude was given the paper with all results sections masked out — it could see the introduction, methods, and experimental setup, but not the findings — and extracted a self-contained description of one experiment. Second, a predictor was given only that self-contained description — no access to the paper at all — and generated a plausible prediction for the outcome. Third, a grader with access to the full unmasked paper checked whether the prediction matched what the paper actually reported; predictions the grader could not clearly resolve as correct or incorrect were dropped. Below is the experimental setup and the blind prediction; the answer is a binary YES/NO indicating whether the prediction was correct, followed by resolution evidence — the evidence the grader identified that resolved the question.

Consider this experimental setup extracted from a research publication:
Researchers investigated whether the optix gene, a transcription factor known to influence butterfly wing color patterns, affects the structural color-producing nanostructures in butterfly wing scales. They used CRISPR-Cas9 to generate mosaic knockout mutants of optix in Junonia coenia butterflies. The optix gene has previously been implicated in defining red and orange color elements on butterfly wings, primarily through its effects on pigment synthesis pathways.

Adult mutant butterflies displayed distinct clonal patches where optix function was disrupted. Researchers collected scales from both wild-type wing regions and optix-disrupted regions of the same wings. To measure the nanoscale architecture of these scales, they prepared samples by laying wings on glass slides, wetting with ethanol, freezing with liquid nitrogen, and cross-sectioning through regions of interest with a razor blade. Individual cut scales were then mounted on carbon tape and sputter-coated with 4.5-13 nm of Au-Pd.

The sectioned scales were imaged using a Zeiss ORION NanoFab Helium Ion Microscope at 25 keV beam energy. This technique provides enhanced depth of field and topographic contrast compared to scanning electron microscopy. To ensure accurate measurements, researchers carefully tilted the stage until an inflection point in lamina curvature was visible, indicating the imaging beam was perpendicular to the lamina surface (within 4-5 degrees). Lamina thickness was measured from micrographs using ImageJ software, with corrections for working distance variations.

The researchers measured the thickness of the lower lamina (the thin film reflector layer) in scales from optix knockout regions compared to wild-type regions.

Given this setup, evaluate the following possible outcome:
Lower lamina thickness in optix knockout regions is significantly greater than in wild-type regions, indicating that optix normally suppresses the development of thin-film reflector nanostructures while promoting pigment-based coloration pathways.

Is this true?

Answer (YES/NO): NO